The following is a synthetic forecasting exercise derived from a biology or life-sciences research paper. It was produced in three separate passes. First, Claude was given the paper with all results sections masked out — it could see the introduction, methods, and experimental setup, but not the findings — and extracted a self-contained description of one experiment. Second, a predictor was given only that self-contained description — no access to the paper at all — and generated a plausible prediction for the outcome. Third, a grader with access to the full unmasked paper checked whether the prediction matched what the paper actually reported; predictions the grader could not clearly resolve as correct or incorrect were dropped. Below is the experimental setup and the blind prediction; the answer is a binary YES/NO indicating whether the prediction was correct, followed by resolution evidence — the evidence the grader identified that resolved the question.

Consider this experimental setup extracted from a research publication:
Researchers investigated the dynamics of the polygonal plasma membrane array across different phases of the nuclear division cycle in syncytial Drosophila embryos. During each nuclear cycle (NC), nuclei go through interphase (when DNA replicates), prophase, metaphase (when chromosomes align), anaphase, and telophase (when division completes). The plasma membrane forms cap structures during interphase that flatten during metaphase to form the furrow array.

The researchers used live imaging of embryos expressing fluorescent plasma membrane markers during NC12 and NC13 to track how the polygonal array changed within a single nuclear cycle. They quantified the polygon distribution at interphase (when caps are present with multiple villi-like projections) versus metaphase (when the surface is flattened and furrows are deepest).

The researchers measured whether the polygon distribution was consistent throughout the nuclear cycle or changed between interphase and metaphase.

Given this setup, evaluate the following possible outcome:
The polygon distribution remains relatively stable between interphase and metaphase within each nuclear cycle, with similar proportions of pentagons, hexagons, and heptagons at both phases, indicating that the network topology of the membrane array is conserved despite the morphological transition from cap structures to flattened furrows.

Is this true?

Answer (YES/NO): NO